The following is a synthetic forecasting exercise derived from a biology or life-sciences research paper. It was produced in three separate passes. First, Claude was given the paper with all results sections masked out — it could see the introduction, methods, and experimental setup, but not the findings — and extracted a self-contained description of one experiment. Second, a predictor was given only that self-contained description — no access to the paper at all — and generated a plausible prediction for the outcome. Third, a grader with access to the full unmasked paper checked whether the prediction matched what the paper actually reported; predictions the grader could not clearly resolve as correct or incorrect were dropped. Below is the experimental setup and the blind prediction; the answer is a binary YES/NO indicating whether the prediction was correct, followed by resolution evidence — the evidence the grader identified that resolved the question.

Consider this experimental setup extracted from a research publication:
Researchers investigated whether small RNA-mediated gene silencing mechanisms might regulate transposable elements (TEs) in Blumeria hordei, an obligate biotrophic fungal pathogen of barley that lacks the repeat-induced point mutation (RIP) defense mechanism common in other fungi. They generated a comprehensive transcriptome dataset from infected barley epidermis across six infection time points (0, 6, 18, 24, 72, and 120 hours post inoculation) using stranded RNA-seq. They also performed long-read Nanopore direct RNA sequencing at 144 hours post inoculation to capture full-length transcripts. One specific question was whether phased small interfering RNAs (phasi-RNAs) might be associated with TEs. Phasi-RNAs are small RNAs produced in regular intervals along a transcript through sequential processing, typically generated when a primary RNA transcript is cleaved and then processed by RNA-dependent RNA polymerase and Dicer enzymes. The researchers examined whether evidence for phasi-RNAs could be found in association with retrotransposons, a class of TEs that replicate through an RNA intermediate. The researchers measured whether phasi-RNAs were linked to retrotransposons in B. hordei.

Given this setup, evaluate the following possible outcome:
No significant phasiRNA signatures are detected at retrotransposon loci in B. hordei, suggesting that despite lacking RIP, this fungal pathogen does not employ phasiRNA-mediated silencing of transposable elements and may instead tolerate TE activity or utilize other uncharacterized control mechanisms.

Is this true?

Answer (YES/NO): NO